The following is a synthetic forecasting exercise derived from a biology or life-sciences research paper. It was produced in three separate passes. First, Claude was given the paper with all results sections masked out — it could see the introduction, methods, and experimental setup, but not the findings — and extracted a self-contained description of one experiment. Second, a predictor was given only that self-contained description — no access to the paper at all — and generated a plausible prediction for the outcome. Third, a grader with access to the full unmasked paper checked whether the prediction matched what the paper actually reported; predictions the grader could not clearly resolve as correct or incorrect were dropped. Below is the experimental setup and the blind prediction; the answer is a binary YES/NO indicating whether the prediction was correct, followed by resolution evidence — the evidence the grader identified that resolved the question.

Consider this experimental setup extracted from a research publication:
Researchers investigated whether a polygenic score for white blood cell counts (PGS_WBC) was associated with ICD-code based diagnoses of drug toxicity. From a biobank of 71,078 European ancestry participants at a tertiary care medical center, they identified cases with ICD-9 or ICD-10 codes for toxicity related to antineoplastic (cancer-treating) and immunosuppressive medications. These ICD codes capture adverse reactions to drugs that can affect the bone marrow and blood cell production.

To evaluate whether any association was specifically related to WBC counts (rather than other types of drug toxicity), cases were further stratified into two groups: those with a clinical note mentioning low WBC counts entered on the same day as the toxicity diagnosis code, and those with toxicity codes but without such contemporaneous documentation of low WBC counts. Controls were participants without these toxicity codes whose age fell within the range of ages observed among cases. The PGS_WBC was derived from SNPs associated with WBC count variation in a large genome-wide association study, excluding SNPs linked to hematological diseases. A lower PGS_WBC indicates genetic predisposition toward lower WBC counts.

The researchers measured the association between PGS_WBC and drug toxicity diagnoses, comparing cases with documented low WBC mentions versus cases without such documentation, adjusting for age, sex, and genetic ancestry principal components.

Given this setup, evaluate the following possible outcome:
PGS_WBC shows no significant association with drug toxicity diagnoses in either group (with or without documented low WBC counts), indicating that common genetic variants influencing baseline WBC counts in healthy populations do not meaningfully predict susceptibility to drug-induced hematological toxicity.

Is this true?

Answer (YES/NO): NO